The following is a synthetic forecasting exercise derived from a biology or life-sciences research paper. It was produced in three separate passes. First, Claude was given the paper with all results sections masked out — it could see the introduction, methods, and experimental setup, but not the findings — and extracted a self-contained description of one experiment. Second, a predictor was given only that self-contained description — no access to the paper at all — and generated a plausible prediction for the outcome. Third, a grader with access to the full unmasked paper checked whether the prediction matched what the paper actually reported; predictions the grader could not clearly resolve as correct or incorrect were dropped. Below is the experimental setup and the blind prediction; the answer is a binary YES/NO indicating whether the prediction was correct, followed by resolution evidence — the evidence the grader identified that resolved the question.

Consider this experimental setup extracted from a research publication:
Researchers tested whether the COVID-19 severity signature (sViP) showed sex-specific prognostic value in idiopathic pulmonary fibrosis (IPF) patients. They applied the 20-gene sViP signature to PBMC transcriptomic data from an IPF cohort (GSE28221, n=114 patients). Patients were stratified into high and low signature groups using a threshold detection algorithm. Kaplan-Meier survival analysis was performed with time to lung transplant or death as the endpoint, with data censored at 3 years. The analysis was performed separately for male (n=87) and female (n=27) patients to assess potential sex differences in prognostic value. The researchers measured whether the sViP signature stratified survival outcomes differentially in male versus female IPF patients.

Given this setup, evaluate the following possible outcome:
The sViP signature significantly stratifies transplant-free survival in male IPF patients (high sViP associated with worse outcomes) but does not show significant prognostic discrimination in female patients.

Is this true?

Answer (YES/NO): YES